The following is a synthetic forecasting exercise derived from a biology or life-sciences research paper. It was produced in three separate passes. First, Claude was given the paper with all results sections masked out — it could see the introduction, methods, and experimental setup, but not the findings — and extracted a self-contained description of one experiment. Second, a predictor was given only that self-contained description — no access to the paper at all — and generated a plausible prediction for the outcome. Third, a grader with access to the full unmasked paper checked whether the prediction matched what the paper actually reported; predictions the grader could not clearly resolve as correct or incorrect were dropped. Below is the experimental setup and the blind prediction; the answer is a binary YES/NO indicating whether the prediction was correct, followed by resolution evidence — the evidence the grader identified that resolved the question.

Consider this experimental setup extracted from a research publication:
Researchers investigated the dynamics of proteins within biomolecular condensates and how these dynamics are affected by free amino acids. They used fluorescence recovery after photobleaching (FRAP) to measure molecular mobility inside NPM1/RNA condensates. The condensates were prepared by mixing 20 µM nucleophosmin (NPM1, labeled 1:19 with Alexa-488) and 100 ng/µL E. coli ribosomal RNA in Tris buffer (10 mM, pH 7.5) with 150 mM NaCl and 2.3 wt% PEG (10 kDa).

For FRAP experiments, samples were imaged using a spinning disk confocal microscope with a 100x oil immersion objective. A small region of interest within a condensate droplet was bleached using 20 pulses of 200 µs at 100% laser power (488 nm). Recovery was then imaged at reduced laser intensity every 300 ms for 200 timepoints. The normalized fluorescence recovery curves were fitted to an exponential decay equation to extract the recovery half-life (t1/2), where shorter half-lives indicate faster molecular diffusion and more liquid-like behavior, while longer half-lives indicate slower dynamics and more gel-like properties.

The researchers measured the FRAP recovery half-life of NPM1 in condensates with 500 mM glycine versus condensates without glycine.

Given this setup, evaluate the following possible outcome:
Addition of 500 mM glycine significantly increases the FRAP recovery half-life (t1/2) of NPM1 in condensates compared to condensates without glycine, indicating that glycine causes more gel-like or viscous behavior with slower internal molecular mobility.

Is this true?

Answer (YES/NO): NO